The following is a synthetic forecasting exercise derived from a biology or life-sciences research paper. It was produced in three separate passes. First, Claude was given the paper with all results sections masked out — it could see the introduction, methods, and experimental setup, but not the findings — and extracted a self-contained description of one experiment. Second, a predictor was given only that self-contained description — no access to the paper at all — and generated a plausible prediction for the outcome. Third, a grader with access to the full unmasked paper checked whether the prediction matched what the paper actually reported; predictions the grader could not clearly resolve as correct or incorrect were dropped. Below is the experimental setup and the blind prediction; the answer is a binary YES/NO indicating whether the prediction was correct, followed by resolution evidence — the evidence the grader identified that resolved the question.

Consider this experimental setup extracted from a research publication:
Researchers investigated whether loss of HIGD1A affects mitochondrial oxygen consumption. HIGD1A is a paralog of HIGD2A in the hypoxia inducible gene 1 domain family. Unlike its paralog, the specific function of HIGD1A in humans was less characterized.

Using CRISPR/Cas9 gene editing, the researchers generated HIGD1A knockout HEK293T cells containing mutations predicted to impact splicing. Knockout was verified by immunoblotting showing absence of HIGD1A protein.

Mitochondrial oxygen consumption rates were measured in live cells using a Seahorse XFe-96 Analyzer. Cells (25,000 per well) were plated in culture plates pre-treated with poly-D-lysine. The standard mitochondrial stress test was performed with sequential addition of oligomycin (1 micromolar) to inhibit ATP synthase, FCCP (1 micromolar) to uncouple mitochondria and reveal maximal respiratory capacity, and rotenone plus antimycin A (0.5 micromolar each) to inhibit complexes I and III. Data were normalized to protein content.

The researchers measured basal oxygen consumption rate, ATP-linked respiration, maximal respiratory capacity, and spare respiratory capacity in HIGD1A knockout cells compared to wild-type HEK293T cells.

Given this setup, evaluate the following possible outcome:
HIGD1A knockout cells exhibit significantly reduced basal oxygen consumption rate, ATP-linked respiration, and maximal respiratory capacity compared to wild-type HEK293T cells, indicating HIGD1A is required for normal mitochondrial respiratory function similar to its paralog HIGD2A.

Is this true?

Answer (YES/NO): NO